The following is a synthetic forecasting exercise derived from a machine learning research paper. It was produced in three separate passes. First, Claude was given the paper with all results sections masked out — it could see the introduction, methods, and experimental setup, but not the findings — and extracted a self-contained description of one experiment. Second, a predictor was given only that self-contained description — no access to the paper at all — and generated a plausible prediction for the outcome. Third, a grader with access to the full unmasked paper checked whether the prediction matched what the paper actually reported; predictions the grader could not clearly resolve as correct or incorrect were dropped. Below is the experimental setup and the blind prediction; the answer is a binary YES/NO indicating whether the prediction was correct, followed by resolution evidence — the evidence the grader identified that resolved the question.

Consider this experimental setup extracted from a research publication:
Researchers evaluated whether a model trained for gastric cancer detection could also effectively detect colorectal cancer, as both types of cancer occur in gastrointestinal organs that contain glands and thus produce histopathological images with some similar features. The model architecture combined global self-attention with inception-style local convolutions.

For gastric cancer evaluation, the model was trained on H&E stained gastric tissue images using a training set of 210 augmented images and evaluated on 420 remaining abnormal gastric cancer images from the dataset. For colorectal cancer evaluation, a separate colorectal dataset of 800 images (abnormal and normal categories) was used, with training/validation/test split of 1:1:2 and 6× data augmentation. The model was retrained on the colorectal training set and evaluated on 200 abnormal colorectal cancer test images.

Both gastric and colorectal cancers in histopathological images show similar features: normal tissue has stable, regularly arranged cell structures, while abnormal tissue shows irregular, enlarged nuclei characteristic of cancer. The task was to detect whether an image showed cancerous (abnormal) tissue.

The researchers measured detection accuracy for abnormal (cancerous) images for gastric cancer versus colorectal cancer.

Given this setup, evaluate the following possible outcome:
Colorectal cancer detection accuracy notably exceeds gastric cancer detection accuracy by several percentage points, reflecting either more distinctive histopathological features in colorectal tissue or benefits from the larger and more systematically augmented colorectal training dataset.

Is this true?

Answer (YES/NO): NO